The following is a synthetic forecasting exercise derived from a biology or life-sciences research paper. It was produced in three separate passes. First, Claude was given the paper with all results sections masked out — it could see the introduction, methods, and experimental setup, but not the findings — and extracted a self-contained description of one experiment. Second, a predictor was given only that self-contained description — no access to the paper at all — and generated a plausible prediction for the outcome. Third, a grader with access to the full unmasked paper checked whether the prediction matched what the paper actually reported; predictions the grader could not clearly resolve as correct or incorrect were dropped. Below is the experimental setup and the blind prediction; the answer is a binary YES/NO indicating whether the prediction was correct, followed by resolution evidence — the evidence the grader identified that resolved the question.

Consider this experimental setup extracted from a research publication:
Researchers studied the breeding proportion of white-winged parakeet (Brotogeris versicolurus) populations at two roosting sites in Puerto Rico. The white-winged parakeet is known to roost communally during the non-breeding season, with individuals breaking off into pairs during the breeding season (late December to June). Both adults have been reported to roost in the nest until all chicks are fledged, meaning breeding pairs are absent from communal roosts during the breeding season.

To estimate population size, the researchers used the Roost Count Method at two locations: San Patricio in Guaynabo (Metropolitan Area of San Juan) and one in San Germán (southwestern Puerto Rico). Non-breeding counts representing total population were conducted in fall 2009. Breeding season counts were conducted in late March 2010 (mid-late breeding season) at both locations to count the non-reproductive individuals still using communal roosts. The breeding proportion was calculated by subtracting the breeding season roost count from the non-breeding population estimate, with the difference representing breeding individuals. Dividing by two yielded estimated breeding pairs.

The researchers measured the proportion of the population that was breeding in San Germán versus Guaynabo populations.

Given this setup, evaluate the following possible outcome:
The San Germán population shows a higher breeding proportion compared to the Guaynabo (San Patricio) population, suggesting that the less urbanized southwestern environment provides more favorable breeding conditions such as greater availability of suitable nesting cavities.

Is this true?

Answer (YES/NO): NO